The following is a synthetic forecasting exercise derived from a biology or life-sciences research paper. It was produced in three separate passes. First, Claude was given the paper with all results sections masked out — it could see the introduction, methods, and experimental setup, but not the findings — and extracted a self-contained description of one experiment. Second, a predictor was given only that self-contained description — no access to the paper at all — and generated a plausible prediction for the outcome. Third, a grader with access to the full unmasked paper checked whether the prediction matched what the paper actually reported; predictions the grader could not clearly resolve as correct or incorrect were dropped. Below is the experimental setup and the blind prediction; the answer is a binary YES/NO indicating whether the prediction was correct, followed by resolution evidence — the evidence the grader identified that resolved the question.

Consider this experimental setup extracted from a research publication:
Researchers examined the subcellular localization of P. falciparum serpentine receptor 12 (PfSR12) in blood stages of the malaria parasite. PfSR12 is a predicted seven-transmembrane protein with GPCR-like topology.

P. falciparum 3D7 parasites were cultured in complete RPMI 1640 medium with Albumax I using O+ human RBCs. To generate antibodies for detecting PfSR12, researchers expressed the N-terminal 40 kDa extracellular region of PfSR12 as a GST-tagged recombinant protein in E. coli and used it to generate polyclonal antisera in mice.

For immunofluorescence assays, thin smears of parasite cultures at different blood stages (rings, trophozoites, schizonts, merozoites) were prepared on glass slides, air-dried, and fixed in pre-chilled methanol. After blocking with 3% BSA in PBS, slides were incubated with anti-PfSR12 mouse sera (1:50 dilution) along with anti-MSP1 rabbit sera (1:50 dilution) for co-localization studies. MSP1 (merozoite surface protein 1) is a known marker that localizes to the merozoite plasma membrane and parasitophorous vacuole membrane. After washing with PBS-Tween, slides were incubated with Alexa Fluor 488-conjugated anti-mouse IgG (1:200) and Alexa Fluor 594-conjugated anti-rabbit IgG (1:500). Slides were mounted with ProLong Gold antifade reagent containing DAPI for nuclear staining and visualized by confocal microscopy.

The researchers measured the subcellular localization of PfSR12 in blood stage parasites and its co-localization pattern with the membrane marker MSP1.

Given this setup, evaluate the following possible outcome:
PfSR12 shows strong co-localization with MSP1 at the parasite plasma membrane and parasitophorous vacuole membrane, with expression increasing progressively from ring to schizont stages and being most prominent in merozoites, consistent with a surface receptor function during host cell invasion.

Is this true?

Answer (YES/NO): NO